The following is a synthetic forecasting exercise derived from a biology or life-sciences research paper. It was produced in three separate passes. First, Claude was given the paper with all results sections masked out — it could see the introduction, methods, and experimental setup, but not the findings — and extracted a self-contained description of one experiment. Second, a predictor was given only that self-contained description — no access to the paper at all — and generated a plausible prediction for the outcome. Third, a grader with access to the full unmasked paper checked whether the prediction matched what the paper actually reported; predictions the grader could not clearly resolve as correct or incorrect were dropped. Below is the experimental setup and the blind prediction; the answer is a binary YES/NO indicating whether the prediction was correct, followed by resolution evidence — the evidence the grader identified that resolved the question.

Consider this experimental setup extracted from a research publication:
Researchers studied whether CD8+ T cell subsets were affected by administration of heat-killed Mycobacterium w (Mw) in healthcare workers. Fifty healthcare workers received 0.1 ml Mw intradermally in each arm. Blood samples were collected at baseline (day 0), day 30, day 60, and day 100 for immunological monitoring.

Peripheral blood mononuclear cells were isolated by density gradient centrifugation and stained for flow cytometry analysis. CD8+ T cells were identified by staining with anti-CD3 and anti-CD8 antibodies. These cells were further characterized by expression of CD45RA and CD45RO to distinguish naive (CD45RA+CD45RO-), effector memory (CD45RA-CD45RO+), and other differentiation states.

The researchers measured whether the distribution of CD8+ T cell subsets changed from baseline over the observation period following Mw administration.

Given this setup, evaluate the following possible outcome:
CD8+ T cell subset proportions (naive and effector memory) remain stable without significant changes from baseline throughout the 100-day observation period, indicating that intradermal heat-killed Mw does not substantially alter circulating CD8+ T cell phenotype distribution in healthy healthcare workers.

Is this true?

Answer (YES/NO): YES